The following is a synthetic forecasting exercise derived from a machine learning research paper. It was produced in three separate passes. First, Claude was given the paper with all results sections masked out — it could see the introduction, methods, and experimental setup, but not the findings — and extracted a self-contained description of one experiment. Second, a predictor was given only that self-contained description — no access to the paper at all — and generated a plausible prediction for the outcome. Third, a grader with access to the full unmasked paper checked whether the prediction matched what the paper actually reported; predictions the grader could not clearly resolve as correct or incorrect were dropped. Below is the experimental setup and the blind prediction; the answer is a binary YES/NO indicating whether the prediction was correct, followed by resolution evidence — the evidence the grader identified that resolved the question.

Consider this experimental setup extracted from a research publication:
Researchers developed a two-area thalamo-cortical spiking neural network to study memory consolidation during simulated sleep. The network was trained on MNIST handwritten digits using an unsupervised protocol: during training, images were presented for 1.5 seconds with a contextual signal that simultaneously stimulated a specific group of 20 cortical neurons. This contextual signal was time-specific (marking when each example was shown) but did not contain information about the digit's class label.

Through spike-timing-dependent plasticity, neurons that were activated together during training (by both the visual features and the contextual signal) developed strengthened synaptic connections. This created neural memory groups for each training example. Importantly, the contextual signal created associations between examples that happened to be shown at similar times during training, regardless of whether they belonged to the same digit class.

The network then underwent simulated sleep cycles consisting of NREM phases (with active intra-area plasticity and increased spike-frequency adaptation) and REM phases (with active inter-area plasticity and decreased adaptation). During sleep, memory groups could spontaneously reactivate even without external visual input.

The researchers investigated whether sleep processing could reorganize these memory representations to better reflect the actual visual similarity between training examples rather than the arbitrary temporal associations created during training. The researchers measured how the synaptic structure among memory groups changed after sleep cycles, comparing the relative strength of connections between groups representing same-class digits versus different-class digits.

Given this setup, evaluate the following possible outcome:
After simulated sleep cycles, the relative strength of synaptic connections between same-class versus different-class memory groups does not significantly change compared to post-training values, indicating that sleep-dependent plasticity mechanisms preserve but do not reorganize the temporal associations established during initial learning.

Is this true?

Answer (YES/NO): NO